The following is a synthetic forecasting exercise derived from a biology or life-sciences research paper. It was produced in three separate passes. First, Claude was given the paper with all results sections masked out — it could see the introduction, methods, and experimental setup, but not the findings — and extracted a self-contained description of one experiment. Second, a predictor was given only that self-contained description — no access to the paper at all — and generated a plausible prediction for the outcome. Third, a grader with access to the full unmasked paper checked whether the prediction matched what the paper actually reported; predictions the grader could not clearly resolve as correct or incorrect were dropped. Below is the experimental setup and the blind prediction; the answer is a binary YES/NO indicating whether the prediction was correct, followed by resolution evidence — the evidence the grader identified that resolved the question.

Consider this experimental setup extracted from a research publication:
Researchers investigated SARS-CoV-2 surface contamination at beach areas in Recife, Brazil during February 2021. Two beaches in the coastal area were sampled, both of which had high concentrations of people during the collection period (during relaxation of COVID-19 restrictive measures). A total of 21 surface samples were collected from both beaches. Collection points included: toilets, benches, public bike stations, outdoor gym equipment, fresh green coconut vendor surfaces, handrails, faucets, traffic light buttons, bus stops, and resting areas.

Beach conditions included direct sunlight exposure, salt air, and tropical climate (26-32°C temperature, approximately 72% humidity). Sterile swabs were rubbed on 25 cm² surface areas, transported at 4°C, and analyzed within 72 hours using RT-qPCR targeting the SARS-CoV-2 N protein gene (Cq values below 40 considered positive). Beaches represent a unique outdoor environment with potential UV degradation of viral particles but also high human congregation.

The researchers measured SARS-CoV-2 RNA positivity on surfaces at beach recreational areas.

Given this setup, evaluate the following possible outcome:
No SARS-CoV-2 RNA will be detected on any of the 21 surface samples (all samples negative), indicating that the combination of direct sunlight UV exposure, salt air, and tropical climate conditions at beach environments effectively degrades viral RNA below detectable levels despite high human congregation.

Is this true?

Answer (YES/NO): NO